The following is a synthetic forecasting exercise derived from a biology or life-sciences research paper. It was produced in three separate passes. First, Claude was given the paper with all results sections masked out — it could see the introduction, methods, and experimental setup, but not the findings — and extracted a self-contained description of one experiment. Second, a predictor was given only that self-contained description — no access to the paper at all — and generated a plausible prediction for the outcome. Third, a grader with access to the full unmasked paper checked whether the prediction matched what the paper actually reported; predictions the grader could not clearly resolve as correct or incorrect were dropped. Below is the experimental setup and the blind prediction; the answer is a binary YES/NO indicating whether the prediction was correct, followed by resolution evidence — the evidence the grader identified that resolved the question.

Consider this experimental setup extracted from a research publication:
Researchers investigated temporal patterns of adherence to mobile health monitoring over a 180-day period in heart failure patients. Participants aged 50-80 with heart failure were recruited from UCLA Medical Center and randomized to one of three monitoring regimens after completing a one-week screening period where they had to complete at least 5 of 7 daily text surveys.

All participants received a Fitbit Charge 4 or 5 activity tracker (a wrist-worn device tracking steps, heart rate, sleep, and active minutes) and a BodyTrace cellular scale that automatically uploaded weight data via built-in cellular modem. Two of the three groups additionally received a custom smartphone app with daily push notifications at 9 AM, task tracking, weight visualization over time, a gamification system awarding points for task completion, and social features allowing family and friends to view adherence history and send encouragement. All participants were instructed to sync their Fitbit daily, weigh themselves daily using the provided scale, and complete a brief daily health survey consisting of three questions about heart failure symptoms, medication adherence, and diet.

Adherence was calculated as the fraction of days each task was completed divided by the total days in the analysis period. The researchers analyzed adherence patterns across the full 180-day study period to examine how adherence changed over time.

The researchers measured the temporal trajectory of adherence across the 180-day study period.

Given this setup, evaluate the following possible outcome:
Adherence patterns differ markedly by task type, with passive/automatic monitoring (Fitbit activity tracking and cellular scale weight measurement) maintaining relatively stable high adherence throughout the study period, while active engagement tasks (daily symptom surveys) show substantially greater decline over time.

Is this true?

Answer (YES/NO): NO